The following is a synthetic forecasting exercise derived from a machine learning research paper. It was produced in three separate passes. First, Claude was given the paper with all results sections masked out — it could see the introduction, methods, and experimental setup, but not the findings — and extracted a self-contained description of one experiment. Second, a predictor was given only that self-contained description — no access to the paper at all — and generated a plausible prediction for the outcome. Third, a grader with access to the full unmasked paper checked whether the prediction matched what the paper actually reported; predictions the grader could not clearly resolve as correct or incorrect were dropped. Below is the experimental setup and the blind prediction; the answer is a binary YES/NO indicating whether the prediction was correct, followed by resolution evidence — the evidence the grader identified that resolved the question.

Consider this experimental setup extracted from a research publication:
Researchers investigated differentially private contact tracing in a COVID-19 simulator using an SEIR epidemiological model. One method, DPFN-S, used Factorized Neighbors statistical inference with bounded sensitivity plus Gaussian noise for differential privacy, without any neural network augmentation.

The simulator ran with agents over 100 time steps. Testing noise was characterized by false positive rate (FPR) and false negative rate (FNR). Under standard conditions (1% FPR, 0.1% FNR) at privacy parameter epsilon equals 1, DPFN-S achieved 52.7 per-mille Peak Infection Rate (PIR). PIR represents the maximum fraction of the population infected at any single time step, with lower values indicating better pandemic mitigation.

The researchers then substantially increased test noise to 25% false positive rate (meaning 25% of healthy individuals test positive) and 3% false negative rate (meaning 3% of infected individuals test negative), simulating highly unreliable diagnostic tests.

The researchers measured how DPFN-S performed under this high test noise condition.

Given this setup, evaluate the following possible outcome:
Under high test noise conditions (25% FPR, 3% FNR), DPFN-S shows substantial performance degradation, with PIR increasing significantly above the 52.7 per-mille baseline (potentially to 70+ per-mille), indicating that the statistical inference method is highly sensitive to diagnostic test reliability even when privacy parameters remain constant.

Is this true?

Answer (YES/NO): YES